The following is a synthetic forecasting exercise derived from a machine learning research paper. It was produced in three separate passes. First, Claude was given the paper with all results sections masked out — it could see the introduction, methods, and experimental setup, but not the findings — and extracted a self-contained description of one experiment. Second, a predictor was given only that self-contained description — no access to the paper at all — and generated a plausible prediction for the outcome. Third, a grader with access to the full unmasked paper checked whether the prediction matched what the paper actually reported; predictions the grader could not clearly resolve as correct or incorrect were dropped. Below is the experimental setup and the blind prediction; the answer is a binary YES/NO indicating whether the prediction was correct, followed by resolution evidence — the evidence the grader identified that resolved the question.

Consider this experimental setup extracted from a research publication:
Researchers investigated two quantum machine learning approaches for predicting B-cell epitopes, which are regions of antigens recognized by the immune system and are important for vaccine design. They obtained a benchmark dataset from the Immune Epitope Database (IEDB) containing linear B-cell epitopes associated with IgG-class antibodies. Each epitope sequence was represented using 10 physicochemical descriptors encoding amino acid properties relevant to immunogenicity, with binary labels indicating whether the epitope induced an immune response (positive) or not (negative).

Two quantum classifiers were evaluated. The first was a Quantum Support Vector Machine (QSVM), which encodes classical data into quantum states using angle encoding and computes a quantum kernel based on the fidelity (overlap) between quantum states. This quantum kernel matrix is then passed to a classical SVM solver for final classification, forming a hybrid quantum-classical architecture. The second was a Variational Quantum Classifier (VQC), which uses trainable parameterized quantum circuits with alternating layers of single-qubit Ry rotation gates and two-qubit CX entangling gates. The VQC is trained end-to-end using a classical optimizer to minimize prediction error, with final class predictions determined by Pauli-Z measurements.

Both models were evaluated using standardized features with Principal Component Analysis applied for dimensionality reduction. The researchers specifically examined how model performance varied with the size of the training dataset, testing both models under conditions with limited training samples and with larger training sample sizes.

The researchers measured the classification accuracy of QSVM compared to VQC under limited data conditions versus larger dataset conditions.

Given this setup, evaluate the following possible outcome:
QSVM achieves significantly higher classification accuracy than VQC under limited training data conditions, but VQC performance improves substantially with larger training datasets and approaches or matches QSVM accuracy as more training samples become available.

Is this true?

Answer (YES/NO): NO